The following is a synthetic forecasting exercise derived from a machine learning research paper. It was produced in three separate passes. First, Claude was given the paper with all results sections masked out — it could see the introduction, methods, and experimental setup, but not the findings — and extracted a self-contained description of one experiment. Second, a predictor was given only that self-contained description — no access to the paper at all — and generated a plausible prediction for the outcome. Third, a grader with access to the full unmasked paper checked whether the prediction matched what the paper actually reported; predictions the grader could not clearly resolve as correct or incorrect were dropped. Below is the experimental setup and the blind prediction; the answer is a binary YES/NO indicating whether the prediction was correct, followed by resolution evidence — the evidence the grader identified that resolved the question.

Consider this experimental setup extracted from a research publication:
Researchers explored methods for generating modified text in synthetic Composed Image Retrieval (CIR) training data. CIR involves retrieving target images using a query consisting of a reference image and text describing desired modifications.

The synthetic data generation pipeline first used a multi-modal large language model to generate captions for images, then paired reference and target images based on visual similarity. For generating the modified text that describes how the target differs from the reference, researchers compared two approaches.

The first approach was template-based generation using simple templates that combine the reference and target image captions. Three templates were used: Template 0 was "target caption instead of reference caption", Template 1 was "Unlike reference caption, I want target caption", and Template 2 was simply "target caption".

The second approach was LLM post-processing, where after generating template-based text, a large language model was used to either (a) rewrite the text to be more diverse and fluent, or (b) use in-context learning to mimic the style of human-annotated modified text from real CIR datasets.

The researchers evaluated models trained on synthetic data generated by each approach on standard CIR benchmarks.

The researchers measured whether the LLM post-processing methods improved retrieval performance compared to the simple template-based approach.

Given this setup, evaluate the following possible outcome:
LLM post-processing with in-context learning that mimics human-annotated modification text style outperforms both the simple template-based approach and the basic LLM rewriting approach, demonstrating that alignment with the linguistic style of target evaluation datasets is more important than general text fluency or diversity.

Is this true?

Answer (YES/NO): NO